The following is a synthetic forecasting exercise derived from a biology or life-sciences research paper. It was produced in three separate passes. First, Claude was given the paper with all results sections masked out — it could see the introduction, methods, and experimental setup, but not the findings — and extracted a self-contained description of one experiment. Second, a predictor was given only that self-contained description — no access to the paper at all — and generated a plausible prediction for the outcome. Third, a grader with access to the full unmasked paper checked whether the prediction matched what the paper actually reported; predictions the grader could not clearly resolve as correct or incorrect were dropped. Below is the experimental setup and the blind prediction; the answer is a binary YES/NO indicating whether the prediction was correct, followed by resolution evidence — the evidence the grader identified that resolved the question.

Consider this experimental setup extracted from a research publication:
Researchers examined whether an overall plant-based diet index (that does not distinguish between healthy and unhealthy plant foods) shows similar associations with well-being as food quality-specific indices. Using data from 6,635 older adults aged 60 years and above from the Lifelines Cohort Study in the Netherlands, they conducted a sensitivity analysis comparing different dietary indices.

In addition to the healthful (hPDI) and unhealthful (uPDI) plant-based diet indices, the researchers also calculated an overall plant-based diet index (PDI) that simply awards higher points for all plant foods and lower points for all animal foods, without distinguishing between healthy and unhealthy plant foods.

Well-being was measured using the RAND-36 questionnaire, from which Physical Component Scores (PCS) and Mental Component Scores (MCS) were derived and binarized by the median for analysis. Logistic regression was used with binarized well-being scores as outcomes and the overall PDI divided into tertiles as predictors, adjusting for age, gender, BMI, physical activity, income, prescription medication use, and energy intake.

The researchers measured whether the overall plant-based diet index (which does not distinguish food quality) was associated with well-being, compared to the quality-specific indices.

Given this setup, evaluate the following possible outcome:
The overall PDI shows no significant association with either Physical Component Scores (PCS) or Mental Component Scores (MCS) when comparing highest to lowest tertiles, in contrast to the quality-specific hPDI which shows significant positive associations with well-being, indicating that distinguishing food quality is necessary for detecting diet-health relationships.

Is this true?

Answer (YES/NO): YES